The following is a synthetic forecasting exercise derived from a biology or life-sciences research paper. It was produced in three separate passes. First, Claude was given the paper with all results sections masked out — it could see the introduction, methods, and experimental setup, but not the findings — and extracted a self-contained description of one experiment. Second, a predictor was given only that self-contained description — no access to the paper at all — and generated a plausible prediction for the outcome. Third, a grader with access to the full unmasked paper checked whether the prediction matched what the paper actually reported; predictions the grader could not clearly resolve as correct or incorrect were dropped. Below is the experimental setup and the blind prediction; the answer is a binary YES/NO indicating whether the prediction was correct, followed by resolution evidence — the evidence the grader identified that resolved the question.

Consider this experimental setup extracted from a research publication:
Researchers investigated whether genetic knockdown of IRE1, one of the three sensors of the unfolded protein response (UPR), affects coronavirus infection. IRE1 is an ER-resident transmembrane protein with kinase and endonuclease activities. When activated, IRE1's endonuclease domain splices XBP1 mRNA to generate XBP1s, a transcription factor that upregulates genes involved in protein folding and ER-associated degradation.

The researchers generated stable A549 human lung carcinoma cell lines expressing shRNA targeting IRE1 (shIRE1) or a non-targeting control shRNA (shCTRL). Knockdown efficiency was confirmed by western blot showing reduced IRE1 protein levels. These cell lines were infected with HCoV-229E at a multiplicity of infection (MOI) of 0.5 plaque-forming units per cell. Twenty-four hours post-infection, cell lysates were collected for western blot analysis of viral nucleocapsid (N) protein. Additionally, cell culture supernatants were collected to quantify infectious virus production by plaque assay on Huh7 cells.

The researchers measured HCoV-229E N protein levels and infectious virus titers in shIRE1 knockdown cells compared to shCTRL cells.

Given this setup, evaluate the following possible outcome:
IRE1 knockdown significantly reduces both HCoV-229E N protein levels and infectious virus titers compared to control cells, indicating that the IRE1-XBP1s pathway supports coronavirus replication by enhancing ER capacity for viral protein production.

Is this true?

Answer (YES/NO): YES